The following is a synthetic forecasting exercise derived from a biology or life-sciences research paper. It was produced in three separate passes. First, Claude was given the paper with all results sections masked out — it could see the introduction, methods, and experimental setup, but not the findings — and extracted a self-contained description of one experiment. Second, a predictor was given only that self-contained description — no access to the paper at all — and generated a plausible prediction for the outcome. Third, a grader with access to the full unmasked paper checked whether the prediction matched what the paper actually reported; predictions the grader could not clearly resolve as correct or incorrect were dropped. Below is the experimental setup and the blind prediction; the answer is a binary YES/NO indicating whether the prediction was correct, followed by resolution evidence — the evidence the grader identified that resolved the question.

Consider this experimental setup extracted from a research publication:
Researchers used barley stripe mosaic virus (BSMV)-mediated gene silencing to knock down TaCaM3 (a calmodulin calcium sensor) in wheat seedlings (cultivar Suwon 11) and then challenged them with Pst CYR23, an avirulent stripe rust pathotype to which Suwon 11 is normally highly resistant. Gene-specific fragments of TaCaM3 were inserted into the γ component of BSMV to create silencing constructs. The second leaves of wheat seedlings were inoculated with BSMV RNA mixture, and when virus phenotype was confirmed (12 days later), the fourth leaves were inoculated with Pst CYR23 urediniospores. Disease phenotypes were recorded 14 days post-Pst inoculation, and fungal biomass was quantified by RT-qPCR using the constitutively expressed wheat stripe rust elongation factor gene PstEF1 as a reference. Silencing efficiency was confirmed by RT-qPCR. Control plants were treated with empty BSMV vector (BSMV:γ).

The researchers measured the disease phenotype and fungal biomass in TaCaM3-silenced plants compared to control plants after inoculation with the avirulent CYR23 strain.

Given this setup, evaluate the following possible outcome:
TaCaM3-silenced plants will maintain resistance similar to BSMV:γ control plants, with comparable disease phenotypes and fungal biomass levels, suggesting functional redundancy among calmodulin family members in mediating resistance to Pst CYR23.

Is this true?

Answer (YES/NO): NO